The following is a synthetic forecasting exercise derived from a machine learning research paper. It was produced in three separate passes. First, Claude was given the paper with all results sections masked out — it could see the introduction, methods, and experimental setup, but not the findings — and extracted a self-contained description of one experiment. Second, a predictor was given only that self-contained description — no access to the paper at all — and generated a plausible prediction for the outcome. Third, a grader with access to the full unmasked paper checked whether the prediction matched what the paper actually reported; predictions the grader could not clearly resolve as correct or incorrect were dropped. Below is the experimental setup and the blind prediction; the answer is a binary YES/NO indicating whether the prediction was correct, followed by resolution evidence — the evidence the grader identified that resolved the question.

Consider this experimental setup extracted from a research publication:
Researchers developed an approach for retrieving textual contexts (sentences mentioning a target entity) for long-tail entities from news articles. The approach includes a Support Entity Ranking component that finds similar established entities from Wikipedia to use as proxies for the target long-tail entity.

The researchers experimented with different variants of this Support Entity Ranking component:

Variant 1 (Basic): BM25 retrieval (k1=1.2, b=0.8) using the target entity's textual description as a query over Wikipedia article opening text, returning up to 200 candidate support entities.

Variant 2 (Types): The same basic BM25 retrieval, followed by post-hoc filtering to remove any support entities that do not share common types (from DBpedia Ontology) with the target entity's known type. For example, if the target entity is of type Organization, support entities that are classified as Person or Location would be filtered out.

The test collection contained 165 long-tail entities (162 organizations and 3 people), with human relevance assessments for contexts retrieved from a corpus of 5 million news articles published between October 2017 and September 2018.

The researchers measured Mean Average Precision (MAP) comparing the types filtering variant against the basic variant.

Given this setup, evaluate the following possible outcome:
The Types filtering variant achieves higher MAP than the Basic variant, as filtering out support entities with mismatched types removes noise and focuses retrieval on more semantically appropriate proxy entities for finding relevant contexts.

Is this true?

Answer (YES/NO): NO